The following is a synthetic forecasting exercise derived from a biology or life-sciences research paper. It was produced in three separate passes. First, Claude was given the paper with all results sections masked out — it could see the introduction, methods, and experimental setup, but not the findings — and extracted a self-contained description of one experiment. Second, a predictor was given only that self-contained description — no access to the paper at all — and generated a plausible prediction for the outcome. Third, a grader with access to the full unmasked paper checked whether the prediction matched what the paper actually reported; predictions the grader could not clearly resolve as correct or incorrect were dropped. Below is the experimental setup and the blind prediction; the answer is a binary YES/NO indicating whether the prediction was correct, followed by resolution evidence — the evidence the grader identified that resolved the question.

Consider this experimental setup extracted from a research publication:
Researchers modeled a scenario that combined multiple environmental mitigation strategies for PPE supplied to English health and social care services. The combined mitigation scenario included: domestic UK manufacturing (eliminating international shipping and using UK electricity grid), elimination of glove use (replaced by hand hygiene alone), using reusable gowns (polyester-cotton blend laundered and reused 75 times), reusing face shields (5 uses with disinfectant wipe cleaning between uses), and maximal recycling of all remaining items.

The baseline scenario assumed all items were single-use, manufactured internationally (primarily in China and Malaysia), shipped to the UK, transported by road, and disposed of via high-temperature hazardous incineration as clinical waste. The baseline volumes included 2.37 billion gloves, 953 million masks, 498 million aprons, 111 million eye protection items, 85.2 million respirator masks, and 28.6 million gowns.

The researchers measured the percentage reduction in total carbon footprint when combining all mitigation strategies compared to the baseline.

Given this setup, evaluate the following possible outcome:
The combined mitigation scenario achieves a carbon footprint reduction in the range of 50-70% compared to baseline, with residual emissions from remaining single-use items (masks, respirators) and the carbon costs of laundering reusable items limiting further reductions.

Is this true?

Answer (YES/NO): NO